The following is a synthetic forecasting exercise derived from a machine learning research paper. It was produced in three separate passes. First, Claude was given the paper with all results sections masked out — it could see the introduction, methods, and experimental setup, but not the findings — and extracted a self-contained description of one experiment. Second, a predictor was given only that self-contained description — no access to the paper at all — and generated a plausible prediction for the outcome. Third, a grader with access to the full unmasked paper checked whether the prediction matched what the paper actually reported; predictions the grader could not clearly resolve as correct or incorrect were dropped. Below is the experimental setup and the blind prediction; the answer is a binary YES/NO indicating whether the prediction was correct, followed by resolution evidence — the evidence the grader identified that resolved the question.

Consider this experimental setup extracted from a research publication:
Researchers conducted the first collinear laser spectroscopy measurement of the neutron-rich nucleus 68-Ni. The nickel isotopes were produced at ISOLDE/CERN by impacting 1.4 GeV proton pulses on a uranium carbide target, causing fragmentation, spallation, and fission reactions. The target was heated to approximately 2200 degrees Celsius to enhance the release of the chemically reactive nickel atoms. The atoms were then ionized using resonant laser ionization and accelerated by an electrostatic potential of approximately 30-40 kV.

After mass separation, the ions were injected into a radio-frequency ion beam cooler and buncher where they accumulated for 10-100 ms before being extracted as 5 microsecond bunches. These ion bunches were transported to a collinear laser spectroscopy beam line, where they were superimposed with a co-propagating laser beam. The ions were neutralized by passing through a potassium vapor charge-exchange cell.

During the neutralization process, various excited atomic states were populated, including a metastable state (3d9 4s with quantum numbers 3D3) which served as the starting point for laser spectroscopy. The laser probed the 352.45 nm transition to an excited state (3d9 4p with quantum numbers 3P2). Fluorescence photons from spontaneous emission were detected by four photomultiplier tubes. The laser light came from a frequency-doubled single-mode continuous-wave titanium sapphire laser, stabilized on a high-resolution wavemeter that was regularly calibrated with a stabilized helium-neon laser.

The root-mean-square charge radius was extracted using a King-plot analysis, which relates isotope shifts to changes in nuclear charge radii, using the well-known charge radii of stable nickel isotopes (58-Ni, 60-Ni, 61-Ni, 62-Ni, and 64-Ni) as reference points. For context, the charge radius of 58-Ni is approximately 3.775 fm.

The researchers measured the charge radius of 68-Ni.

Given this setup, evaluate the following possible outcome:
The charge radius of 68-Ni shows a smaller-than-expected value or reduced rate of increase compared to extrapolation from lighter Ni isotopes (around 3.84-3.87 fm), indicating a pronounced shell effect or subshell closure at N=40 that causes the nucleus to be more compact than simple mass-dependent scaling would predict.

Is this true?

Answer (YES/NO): NO